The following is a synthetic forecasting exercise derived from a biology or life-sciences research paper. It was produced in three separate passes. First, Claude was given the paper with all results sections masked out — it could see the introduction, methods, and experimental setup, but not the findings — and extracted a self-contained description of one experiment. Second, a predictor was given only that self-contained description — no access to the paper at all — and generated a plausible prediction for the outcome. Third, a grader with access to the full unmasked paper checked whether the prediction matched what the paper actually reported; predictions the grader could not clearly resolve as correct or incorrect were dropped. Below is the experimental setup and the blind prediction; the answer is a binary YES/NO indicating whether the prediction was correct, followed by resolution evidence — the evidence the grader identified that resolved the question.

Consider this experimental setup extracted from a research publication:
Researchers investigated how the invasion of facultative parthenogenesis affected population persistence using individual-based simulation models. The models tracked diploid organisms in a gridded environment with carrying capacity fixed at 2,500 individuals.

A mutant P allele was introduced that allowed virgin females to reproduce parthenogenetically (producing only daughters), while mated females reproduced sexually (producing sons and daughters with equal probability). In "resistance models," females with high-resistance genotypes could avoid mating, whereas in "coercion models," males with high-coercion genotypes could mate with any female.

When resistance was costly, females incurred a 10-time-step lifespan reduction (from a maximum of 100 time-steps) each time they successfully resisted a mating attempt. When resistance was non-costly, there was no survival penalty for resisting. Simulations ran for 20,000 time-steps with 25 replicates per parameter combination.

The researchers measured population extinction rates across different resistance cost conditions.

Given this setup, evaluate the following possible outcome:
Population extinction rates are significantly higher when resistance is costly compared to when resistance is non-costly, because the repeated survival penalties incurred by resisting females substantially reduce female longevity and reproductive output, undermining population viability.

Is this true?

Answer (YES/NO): YES